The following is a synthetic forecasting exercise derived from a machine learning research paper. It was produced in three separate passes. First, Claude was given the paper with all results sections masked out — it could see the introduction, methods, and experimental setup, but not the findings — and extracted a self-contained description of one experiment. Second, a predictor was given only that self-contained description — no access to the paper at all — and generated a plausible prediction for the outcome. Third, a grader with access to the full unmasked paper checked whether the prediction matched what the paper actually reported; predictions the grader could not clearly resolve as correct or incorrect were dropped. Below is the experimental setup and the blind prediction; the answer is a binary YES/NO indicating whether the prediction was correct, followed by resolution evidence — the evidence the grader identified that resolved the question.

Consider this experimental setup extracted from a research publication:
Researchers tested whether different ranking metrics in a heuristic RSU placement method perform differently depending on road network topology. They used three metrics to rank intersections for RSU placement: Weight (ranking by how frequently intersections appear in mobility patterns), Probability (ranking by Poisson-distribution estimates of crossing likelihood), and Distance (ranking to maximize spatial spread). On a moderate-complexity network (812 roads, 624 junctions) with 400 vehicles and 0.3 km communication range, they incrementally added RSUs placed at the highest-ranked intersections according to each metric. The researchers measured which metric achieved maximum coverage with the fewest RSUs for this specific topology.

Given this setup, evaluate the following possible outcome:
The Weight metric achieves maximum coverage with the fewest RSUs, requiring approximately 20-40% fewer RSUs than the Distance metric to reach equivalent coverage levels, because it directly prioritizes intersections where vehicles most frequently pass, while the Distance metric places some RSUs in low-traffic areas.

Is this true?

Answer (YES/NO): NO